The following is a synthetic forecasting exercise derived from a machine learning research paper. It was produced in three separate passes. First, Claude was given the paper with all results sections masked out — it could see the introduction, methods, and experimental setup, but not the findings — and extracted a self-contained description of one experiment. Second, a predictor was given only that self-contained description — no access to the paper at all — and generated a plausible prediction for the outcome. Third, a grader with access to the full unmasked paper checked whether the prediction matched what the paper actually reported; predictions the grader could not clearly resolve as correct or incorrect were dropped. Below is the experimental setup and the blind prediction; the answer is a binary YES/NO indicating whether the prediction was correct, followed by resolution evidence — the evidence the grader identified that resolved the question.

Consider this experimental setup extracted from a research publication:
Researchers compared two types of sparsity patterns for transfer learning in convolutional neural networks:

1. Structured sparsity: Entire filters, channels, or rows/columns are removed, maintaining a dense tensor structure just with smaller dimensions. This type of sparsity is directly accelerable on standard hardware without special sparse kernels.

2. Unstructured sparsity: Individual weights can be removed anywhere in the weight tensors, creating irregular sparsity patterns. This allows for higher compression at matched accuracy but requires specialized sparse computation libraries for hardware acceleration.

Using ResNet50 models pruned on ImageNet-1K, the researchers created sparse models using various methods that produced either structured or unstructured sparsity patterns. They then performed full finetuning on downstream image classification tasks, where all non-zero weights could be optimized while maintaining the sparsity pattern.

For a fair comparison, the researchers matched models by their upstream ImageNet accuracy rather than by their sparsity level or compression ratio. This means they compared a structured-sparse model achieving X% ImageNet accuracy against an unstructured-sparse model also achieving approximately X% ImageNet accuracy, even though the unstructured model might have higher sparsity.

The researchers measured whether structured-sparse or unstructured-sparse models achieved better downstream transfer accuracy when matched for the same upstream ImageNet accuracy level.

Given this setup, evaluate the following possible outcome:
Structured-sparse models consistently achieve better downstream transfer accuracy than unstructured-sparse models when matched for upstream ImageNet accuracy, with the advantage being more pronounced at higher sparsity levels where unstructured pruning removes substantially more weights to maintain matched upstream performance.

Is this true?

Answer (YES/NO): NO